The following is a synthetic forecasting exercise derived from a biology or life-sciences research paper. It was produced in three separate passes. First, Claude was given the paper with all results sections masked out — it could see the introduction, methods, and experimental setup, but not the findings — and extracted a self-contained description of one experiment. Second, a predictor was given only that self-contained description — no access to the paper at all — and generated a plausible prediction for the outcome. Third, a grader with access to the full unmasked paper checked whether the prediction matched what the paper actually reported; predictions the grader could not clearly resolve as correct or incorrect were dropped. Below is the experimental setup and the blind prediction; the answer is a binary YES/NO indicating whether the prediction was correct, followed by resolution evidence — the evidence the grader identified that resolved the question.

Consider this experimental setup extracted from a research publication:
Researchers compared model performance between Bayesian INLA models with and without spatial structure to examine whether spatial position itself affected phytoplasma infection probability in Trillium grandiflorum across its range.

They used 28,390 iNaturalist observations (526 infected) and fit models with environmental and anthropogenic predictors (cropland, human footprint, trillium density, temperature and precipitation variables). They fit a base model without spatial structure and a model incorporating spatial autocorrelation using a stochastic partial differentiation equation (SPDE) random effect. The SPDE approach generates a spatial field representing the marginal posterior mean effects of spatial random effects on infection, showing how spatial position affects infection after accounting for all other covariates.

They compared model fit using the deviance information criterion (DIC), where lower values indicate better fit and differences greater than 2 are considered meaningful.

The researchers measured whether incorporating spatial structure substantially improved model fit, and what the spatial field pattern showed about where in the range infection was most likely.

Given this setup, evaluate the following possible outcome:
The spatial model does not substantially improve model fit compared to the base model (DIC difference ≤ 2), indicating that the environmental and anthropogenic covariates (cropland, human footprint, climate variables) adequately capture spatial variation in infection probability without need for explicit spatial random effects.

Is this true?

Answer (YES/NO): NO